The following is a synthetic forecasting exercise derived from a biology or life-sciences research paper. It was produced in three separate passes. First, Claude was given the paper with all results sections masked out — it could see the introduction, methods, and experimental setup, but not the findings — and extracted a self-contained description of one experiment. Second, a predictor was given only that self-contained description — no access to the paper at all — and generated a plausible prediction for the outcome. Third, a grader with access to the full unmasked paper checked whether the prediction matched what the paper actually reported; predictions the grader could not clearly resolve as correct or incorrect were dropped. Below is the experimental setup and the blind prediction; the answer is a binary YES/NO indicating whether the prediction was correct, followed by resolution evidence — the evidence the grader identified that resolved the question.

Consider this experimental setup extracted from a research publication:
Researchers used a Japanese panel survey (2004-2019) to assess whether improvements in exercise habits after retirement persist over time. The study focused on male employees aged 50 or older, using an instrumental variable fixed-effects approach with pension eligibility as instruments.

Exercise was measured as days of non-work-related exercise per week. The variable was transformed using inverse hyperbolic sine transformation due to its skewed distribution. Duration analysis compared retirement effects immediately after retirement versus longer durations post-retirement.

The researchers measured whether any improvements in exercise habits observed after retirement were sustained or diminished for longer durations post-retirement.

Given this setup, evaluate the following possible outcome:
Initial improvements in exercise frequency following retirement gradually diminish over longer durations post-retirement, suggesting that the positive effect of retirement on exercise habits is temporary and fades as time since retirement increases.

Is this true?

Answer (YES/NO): NO